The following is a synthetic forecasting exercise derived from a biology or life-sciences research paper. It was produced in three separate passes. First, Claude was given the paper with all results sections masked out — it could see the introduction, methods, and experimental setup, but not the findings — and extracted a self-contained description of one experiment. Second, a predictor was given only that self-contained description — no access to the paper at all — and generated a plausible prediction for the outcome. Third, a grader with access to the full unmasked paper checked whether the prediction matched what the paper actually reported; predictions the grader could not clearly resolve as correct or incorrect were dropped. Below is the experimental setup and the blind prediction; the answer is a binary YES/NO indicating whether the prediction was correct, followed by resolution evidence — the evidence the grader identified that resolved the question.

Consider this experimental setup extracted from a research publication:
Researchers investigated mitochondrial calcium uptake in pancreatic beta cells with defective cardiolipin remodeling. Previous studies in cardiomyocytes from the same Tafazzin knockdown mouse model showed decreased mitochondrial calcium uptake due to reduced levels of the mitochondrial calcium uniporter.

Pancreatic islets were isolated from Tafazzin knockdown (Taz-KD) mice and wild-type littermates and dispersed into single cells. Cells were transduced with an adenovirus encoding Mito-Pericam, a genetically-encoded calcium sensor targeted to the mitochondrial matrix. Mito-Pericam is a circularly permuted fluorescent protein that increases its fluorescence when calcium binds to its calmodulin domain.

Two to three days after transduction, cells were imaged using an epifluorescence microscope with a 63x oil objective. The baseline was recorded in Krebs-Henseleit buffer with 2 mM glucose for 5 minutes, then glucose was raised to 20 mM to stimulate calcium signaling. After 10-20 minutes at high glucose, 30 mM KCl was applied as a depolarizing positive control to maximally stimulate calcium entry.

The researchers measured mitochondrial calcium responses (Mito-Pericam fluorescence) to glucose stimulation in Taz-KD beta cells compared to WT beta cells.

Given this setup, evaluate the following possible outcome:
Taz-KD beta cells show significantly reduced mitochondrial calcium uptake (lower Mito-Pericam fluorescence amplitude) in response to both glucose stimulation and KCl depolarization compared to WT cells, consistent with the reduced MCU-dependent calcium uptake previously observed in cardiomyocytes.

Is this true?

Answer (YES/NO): NO